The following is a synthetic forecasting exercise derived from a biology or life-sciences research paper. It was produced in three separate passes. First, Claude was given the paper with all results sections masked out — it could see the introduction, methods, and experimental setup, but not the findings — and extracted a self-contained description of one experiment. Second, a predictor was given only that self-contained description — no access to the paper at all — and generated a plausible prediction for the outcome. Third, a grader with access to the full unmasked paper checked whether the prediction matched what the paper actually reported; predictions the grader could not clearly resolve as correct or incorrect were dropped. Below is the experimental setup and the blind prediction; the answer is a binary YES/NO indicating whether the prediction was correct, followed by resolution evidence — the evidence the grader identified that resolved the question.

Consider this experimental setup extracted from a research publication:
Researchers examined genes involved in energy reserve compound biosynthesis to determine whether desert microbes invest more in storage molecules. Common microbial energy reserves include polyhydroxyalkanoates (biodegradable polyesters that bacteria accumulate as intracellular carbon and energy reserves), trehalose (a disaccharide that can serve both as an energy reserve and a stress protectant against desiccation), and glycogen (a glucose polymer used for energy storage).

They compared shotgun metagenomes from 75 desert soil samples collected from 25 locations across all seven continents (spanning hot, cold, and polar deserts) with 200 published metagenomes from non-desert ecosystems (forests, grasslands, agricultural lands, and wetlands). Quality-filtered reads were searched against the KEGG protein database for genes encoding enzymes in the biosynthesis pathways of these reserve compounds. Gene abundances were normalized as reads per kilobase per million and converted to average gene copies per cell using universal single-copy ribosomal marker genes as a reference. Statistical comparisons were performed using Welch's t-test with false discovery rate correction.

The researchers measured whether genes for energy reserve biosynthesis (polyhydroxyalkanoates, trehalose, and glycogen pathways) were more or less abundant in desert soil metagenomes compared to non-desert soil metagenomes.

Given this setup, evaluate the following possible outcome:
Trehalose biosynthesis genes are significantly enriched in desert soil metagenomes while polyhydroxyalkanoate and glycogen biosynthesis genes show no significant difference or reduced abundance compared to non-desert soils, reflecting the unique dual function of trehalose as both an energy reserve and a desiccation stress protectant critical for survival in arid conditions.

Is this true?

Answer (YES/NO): NO